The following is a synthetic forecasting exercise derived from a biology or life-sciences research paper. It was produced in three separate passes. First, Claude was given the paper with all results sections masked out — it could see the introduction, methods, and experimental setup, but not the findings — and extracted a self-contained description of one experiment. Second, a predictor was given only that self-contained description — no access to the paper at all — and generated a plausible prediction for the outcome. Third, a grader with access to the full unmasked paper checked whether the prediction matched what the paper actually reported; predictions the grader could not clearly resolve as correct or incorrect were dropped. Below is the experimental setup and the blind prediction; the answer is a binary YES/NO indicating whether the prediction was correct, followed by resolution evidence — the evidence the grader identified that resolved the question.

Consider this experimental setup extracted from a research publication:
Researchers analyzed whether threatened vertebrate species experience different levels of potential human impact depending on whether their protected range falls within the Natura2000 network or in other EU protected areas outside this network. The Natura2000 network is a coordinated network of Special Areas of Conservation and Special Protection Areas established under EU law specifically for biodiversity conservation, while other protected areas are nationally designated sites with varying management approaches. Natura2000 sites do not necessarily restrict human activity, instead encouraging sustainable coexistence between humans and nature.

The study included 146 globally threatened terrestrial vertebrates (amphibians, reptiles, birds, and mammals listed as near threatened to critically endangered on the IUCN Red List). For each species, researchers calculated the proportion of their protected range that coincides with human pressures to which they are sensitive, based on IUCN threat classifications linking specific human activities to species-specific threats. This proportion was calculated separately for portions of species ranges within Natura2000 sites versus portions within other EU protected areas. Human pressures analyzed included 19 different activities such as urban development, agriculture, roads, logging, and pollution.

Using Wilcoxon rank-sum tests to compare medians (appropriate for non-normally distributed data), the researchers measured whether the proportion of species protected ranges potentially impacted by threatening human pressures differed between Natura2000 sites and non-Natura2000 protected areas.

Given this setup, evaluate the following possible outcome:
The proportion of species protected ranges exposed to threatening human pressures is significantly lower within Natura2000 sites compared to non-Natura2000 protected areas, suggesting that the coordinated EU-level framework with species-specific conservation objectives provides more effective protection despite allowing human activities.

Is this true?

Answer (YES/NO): YES